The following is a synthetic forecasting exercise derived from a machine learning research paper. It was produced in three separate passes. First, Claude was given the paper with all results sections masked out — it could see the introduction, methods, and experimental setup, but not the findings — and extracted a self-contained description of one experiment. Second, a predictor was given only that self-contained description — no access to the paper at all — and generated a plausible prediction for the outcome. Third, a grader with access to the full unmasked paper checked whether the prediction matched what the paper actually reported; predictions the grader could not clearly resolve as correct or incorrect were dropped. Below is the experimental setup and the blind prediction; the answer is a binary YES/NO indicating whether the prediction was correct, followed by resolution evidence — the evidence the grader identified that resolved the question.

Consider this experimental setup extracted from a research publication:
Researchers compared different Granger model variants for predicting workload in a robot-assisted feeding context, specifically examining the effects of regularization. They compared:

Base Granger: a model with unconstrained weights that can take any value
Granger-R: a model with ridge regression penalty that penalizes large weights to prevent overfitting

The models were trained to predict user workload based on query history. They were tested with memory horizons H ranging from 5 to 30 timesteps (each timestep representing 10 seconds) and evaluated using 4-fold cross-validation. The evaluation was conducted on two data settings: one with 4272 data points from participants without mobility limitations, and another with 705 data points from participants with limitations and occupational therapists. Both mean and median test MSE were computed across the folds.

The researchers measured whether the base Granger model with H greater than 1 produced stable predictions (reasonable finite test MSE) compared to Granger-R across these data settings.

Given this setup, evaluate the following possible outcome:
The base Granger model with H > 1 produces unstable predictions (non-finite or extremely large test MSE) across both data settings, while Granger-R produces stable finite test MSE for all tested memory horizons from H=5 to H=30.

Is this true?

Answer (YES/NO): YES